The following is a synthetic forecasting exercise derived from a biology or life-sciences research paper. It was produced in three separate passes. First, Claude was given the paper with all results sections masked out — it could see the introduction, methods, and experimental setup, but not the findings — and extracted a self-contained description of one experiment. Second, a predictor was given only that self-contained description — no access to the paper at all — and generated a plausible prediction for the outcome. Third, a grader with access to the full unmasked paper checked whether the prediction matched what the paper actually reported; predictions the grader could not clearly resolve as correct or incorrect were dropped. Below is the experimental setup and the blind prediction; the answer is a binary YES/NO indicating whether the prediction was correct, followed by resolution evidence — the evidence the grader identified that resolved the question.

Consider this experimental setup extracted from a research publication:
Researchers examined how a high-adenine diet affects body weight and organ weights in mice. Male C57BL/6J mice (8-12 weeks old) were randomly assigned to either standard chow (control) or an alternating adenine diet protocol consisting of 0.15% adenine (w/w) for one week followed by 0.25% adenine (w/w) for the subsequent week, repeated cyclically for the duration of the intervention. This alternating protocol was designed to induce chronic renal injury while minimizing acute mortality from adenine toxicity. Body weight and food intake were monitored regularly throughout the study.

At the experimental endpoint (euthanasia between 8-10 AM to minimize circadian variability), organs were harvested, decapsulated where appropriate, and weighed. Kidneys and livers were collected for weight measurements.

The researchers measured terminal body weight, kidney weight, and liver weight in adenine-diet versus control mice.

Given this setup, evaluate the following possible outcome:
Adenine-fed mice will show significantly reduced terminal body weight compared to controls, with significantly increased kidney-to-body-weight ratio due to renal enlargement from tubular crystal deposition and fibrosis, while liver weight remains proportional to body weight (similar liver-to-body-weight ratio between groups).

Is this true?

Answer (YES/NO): NO